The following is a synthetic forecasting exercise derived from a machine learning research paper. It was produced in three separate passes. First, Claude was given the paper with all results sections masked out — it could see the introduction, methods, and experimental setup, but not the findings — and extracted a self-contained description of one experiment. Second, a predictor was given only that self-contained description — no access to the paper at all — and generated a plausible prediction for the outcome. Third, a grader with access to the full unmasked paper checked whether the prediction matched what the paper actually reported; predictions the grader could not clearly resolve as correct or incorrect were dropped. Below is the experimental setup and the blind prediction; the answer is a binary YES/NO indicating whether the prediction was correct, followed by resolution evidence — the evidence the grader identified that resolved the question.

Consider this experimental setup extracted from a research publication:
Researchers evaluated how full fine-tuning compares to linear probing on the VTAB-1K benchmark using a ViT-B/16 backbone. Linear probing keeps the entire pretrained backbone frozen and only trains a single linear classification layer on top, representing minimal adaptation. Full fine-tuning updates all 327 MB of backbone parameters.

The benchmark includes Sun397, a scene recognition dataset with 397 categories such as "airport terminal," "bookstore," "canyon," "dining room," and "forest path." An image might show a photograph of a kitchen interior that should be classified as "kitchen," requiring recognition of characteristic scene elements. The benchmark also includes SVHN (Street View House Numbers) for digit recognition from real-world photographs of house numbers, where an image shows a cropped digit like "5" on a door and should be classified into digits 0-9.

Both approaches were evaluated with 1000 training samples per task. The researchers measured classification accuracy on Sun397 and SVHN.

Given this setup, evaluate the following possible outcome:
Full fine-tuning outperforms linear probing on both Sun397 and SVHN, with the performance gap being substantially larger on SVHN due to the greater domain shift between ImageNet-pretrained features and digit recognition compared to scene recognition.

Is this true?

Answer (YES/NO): NO